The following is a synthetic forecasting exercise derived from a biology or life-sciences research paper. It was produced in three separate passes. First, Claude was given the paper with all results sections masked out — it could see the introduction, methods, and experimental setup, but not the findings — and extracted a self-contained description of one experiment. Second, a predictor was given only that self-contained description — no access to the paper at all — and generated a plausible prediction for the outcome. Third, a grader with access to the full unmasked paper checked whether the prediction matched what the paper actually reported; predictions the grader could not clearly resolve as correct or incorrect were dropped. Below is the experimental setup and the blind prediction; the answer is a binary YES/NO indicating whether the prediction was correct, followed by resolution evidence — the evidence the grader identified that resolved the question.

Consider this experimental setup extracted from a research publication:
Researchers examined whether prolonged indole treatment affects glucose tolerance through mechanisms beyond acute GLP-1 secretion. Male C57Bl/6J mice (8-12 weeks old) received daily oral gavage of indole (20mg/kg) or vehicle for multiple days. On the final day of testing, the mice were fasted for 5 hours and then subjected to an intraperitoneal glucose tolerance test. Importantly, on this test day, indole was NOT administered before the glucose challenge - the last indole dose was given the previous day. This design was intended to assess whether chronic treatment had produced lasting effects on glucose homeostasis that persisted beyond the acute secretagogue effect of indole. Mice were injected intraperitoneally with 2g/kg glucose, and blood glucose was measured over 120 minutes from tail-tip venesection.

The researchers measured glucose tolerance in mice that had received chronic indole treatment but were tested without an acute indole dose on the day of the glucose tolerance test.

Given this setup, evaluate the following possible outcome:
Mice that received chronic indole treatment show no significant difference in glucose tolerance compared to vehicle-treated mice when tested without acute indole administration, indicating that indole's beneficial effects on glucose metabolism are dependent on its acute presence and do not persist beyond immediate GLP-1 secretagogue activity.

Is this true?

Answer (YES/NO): NO